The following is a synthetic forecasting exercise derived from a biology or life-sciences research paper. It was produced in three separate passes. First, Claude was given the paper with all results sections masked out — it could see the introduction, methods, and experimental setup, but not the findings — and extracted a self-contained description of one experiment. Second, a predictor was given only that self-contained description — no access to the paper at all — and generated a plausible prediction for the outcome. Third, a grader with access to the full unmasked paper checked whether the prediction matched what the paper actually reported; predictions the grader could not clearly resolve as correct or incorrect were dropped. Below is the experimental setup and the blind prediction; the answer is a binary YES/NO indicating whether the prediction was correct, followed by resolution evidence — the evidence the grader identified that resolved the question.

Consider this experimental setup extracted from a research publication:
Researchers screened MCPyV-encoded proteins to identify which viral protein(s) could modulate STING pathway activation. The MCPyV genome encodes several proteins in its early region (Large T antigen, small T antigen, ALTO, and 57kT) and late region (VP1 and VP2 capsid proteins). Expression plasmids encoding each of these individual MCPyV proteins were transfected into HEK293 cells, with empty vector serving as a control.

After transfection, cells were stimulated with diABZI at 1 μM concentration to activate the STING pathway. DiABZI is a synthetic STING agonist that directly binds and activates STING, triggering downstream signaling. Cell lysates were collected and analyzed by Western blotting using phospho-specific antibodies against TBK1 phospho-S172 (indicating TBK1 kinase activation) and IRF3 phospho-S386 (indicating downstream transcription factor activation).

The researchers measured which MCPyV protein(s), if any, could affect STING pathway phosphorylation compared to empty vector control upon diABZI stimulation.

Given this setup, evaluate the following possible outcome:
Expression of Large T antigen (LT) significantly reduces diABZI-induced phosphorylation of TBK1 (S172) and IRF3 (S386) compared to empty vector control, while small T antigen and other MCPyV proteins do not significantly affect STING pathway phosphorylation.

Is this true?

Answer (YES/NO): NO